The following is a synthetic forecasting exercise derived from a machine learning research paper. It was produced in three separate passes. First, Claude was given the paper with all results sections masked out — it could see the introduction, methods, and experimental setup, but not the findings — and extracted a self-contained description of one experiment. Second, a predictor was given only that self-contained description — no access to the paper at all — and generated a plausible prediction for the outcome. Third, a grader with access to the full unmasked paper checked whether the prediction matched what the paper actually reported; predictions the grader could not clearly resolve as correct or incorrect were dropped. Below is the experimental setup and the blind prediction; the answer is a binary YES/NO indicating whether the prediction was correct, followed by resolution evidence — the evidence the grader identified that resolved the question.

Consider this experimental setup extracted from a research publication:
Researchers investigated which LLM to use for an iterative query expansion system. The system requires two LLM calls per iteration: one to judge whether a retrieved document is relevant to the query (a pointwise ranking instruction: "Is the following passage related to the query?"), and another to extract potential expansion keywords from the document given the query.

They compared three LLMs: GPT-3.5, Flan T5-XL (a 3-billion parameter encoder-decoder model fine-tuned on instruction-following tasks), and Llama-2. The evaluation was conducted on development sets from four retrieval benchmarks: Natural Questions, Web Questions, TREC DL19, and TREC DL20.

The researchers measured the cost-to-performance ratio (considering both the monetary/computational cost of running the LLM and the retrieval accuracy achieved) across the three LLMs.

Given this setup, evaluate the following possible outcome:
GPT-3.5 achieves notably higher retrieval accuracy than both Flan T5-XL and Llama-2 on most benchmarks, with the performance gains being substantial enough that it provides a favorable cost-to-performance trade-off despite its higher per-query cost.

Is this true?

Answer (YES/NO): NO